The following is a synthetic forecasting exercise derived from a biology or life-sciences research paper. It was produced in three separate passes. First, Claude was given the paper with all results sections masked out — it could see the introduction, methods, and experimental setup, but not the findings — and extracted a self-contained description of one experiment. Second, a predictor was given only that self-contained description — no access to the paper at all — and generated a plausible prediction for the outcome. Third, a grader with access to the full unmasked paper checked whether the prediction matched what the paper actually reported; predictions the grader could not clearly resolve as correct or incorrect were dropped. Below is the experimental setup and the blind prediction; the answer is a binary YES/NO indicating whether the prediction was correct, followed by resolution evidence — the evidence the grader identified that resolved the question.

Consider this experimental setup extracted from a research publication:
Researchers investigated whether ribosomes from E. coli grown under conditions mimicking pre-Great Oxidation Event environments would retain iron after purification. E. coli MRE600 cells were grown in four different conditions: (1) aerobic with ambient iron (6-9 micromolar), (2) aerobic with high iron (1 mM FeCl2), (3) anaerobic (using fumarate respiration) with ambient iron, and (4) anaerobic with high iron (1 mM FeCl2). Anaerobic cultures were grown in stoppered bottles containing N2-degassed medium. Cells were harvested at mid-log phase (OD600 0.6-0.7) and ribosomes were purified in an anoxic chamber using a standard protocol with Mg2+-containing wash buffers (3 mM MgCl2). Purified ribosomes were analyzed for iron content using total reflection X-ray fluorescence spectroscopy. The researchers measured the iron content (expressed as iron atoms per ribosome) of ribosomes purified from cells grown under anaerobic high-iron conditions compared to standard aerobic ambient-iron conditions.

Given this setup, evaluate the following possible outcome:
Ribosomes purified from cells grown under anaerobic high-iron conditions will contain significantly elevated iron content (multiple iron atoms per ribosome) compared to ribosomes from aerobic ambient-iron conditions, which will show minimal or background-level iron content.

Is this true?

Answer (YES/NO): YES